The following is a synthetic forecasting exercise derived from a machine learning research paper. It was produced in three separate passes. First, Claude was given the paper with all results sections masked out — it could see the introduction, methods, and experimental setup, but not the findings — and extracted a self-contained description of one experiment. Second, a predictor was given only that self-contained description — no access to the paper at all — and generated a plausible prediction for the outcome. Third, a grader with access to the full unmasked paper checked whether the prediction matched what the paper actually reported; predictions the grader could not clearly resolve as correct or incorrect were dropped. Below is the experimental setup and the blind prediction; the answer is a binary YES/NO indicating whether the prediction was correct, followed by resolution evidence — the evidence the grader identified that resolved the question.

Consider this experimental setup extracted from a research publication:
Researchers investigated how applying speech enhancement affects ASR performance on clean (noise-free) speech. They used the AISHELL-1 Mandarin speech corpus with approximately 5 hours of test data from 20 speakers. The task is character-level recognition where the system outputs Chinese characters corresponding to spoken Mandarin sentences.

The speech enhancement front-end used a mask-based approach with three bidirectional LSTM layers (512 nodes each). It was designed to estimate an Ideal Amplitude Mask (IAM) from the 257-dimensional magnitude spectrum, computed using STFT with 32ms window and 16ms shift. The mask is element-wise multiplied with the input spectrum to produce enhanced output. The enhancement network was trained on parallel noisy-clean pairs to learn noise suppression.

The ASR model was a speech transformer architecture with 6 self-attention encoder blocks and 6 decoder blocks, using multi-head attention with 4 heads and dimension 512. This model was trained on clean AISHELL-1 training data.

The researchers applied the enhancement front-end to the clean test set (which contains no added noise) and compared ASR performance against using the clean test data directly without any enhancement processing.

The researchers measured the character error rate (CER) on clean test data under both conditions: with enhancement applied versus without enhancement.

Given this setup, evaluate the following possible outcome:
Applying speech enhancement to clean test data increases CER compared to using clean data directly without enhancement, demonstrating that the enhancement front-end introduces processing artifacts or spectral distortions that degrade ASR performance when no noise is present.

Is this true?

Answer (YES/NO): YES